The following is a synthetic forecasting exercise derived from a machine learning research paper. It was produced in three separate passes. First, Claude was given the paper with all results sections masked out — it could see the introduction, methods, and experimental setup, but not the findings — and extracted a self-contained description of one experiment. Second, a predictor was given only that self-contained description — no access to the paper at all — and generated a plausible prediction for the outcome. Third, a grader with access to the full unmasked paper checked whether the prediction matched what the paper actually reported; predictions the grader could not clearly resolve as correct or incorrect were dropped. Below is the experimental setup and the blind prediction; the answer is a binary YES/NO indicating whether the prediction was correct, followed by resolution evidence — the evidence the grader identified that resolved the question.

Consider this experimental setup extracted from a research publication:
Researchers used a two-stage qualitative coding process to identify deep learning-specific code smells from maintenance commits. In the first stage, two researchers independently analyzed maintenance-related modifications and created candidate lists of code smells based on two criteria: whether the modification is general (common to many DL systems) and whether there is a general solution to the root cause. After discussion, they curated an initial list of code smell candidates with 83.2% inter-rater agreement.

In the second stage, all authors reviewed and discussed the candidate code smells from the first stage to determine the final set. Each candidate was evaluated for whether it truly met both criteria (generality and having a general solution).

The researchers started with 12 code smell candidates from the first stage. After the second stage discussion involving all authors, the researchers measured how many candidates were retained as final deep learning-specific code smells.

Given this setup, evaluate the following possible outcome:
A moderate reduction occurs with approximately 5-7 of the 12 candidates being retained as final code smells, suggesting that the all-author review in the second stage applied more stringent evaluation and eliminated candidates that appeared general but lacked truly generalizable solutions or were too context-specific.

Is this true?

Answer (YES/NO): YES